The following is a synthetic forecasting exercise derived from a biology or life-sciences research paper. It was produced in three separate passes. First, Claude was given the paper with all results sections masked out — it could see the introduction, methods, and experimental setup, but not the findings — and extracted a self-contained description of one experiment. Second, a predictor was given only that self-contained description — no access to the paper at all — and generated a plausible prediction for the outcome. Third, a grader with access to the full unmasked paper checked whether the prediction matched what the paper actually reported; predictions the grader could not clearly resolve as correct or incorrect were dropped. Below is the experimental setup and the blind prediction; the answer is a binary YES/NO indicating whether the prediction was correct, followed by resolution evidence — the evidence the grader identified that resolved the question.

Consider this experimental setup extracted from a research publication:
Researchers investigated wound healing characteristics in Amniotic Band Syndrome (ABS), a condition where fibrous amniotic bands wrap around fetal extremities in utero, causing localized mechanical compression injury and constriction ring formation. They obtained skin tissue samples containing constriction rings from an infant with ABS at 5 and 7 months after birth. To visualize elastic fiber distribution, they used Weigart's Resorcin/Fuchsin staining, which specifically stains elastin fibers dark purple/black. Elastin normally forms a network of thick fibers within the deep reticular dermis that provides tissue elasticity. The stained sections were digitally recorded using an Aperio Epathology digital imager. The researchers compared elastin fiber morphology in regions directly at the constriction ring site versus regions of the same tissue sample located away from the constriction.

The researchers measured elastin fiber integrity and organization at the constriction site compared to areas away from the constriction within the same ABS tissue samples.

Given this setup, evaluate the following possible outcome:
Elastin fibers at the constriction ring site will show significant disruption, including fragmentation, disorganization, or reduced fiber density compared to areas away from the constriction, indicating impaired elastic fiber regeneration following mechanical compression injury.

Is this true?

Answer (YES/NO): YES